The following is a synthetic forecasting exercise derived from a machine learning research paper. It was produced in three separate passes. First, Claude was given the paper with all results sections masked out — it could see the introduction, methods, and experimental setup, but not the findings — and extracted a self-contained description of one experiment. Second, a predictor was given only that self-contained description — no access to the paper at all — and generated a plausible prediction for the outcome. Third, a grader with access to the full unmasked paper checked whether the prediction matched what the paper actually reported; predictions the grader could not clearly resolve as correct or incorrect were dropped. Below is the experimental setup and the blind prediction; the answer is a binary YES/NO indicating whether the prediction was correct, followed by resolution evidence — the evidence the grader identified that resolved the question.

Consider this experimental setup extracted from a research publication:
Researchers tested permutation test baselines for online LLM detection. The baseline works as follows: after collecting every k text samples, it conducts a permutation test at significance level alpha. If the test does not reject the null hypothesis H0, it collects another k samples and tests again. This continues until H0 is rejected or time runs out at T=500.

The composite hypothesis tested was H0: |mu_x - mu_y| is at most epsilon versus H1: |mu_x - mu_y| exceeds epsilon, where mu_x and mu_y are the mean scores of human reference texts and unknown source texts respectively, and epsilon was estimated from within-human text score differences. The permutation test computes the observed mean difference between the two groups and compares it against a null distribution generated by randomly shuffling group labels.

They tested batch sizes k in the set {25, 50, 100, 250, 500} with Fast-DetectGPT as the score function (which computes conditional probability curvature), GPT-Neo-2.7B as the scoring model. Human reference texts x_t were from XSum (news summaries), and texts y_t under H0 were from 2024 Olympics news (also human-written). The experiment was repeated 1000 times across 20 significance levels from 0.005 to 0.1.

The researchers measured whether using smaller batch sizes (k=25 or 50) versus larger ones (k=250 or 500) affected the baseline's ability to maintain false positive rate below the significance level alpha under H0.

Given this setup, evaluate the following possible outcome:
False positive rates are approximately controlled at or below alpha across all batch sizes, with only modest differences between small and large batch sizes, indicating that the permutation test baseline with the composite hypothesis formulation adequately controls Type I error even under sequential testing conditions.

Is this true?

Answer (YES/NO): NO